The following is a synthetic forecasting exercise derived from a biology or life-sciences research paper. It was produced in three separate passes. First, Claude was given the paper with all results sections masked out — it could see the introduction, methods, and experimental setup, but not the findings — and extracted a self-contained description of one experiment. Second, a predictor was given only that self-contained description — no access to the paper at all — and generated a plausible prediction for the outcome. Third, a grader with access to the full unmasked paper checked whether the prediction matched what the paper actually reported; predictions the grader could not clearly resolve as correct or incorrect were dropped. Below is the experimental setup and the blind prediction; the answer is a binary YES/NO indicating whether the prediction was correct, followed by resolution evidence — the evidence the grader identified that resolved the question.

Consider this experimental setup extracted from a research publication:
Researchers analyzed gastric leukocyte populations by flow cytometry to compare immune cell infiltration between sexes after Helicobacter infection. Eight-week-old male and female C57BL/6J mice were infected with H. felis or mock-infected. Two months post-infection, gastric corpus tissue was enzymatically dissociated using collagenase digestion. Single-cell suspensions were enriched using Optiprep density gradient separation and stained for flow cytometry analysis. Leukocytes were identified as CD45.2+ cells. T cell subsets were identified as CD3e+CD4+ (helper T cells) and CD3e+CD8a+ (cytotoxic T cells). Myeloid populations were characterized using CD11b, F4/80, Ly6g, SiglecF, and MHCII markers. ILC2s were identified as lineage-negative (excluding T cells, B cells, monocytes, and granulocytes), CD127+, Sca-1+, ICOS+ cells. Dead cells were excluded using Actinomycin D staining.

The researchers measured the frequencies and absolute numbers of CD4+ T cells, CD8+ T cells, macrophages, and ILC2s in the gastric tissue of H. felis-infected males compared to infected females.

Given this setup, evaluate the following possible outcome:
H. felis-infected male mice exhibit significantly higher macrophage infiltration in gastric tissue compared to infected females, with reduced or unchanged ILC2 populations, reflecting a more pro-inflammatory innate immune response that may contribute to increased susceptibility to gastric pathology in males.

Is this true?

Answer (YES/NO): NO